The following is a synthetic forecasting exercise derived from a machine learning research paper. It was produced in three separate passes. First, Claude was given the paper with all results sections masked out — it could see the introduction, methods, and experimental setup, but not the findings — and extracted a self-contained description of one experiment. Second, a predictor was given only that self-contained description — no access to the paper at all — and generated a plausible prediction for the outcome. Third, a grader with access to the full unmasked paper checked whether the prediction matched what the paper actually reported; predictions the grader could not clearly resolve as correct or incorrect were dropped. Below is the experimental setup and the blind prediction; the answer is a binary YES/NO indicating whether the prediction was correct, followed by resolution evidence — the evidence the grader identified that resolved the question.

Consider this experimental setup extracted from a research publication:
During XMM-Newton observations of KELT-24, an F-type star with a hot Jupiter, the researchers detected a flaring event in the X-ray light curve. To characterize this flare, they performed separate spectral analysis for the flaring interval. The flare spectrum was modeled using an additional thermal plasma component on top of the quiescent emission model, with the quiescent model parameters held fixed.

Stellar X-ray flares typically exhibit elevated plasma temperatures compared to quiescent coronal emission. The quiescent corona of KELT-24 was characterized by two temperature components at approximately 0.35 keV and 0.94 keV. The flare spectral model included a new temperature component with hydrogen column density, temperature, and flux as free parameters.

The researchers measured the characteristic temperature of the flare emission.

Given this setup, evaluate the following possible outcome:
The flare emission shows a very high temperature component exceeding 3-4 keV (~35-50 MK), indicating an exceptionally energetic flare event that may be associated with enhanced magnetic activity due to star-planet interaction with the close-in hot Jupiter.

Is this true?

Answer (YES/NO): NO